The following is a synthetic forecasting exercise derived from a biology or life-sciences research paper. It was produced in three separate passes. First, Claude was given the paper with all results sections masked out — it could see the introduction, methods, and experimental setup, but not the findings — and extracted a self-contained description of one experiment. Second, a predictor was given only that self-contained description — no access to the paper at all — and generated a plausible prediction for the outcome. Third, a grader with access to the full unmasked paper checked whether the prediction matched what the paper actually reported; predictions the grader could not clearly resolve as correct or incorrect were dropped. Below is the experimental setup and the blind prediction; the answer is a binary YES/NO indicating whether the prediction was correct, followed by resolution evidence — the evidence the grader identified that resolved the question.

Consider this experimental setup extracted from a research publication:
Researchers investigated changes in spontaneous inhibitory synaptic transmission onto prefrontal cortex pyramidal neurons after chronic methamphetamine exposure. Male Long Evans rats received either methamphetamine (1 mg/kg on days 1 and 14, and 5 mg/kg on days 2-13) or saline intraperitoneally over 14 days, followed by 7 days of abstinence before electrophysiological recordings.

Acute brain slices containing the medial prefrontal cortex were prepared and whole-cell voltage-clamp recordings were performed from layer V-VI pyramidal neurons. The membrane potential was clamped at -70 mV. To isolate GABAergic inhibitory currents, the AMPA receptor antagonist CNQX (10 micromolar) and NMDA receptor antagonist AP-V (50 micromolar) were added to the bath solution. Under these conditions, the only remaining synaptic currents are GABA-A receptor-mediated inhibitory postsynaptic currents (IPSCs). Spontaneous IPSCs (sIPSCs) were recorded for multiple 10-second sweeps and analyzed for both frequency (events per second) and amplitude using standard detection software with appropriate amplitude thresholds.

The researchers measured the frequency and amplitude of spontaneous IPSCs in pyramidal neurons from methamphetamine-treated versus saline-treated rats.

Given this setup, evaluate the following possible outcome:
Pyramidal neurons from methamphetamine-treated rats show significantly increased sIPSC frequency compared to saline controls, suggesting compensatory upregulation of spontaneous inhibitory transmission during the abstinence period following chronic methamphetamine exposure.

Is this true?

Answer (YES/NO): YES